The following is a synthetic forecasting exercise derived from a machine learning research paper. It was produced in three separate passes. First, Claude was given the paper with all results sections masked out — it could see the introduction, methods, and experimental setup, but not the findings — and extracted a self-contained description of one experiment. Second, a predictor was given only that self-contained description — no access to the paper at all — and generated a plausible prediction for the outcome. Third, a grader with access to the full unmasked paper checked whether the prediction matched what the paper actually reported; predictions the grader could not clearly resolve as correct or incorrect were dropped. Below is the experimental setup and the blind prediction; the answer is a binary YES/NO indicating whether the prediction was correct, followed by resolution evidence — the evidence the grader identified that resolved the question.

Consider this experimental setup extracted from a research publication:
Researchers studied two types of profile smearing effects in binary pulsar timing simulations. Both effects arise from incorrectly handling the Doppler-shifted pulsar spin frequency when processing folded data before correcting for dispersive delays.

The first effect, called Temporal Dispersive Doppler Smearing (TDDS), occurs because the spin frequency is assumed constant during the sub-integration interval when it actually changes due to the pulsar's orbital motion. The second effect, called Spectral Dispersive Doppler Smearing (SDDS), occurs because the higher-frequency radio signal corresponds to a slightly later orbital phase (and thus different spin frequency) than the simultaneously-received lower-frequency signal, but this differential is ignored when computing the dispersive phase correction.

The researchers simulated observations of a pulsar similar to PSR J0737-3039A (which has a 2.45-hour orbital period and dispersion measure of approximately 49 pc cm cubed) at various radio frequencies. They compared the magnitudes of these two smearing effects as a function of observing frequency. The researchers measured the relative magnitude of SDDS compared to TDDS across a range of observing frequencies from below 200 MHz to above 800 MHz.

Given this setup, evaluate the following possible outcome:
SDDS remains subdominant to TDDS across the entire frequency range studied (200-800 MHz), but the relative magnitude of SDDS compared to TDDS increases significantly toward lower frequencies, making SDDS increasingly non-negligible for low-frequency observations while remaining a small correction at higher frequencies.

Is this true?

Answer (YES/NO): NO